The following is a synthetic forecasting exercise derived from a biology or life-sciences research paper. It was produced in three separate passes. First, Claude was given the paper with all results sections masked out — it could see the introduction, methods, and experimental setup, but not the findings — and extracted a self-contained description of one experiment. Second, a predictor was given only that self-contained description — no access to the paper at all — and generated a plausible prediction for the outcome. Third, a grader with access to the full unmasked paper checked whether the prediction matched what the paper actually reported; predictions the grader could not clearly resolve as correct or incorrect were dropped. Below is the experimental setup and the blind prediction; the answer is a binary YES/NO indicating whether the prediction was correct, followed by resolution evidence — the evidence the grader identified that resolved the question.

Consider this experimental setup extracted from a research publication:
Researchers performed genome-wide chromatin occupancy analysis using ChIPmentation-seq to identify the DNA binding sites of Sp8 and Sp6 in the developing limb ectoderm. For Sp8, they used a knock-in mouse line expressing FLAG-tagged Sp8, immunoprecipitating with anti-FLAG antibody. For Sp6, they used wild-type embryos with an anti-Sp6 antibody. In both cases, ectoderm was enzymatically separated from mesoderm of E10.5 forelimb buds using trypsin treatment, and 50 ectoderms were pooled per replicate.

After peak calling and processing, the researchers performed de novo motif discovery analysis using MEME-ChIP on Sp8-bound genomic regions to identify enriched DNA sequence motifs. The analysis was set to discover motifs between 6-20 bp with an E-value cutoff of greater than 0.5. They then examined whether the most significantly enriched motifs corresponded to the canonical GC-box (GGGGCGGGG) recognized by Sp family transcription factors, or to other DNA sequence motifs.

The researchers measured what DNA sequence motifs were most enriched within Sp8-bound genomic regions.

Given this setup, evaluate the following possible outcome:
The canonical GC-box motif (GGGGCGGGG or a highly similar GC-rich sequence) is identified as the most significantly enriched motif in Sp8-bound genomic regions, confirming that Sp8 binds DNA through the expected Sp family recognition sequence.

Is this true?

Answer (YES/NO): YES